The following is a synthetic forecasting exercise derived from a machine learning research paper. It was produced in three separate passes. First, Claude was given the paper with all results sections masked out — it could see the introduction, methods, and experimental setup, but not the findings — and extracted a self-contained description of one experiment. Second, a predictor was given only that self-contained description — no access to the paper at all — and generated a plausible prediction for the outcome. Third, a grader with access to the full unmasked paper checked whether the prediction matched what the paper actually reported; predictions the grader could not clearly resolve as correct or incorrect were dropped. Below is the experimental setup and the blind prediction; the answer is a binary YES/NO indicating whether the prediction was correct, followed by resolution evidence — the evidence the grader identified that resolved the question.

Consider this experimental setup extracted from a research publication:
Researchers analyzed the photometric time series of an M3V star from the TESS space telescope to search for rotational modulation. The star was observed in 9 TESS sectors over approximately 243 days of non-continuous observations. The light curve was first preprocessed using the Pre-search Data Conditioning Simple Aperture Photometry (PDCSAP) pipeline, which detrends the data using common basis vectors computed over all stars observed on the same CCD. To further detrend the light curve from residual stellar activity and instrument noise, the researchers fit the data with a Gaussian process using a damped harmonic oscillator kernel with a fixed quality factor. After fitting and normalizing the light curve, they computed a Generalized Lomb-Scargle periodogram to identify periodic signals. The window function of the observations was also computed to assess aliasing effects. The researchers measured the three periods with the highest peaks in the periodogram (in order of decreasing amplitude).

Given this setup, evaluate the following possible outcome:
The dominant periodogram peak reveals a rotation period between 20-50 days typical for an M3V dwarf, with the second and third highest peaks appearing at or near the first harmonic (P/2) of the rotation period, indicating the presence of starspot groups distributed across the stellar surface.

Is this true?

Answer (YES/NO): NO